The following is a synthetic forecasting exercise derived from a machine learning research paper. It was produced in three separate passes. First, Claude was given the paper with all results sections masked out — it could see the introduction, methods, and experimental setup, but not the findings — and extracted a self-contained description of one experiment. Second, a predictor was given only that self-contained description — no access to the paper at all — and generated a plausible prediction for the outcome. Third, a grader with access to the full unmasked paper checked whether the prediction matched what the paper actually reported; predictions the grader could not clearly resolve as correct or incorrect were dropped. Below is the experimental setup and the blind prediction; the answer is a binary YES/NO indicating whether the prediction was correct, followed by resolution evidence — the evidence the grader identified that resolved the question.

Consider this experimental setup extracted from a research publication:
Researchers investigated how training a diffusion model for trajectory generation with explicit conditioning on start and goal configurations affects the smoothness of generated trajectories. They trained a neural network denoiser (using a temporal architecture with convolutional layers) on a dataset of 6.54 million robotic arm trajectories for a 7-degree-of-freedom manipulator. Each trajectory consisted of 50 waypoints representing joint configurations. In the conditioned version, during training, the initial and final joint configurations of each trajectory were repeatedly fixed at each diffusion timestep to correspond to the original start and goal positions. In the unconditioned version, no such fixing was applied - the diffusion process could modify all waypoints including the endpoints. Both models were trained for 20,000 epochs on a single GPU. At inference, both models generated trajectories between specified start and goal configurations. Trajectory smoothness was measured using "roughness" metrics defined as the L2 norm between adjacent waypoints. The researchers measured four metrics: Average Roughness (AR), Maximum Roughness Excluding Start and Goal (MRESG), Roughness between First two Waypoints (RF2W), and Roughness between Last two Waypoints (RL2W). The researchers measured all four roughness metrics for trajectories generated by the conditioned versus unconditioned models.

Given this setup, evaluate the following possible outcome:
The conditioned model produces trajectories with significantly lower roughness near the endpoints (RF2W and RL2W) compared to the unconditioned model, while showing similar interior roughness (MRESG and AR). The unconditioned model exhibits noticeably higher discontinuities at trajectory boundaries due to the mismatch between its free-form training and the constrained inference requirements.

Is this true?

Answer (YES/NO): NO